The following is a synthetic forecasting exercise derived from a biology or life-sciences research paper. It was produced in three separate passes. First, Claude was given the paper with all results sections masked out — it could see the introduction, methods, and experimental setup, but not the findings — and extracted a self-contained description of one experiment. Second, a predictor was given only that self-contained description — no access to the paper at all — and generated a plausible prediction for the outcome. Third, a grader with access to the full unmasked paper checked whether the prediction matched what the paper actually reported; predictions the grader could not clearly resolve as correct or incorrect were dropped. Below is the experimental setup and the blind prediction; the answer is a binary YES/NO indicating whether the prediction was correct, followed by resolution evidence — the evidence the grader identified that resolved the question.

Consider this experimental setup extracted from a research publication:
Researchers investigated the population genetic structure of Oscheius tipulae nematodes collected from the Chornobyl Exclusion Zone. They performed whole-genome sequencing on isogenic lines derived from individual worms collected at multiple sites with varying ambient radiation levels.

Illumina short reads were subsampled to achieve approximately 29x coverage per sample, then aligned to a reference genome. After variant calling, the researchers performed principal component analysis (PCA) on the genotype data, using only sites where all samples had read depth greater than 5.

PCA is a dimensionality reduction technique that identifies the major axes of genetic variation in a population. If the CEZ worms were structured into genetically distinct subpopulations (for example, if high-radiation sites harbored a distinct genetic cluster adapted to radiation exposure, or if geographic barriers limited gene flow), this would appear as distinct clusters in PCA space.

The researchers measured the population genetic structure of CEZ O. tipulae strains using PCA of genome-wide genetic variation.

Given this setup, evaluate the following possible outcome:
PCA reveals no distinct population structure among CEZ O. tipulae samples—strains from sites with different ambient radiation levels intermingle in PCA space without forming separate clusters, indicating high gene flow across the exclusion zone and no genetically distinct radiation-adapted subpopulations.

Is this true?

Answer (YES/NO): YES